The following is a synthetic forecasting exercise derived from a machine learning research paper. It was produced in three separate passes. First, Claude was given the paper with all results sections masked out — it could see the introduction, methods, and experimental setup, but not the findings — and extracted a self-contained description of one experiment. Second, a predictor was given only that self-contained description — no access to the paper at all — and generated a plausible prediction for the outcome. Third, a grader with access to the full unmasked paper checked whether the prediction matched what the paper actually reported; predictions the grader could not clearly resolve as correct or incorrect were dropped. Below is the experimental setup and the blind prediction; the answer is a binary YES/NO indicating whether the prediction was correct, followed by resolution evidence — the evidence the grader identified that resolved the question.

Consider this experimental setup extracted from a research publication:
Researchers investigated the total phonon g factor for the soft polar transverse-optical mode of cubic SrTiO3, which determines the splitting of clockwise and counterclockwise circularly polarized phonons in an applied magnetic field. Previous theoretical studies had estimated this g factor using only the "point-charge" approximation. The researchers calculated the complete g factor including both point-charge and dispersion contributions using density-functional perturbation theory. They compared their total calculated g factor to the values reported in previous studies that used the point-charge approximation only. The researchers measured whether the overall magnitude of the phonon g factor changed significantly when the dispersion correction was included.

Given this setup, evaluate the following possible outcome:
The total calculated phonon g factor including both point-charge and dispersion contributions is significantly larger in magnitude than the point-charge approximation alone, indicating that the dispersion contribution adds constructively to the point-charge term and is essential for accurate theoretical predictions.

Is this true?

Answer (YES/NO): NO